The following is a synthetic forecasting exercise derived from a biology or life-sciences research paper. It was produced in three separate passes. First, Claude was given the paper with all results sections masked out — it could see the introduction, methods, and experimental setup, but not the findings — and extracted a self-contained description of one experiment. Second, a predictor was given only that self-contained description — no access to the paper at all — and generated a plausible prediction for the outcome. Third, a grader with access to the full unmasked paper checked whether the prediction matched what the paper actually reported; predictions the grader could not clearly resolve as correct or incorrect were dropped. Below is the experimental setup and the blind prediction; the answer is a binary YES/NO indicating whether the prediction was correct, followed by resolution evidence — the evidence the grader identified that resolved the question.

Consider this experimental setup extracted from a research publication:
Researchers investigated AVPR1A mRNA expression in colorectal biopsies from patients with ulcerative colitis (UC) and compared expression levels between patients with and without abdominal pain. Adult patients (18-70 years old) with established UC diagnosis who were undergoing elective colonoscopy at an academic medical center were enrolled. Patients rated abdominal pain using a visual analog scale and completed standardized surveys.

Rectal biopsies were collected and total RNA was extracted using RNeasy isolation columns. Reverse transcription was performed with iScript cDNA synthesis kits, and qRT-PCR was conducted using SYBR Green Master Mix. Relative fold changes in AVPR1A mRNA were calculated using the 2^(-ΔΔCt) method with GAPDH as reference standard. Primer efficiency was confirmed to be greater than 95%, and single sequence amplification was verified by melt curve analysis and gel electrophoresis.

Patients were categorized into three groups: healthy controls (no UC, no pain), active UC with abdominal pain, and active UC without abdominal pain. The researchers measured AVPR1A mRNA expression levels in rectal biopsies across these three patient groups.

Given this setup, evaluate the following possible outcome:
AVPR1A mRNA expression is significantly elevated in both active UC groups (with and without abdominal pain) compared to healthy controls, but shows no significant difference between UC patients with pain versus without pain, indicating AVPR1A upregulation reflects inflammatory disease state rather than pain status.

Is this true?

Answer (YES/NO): NO